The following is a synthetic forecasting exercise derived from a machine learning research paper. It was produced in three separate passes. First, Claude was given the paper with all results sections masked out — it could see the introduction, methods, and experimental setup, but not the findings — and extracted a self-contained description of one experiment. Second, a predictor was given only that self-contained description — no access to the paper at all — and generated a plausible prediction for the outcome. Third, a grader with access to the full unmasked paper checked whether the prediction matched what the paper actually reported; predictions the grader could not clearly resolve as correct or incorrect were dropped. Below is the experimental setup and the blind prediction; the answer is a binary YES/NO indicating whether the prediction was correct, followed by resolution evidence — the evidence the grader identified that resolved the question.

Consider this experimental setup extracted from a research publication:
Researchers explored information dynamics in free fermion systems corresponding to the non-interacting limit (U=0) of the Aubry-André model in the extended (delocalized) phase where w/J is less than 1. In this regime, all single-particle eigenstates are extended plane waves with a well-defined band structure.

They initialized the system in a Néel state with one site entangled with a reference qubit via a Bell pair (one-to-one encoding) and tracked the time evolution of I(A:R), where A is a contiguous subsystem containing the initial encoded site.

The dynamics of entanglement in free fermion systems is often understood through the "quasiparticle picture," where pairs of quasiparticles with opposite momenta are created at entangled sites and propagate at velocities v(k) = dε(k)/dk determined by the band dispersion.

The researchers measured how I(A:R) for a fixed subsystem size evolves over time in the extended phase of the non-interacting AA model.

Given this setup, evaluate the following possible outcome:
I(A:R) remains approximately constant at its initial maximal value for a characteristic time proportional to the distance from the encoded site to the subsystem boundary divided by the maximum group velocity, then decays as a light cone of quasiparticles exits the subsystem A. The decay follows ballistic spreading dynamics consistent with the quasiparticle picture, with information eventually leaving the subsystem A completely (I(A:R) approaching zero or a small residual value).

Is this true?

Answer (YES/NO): NO